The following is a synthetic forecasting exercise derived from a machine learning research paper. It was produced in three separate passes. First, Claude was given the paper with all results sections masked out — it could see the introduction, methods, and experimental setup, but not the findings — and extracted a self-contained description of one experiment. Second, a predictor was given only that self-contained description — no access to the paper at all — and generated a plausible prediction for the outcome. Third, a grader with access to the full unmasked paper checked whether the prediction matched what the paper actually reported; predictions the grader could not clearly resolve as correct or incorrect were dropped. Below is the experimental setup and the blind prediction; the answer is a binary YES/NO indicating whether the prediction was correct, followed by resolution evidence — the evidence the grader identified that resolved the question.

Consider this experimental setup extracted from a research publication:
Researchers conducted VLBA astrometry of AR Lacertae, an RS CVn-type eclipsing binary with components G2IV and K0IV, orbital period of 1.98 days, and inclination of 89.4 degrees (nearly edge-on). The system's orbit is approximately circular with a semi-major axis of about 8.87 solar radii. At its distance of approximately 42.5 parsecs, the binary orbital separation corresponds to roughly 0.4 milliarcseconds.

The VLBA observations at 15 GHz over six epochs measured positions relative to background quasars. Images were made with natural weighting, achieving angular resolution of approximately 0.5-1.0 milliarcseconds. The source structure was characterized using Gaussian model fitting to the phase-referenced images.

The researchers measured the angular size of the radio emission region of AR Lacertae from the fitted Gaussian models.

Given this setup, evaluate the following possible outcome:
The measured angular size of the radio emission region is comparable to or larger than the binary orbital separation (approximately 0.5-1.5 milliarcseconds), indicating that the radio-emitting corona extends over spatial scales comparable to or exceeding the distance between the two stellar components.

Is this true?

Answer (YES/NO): YES